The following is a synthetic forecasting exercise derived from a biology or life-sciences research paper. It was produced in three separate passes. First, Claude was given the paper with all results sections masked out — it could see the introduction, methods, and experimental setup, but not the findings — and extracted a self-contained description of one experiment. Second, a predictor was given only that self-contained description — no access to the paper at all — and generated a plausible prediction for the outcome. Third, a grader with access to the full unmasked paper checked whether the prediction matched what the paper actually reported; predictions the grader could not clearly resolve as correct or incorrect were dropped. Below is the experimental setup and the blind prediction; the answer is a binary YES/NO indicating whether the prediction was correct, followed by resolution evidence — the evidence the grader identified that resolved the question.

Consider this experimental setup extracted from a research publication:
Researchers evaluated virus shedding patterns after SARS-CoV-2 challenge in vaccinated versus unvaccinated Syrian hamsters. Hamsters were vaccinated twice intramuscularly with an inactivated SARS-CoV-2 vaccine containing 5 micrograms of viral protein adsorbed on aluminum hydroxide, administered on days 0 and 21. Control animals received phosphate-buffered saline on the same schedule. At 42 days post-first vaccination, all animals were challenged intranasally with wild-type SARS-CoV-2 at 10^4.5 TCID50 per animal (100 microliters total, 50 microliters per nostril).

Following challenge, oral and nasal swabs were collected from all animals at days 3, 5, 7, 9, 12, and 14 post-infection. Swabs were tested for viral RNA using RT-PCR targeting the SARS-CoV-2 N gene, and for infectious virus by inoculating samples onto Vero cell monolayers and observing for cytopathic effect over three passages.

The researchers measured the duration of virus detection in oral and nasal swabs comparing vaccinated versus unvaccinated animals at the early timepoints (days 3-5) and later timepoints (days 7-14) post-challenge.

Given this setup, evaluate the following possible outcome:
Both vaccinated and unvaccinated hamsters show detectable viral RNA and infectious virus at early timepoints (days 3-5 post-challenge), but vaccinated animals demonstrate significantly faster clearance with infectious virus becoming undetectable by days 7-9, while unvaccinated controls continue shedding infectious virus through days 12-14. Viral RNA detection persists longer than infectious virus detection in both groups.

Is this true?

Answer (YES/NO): NO